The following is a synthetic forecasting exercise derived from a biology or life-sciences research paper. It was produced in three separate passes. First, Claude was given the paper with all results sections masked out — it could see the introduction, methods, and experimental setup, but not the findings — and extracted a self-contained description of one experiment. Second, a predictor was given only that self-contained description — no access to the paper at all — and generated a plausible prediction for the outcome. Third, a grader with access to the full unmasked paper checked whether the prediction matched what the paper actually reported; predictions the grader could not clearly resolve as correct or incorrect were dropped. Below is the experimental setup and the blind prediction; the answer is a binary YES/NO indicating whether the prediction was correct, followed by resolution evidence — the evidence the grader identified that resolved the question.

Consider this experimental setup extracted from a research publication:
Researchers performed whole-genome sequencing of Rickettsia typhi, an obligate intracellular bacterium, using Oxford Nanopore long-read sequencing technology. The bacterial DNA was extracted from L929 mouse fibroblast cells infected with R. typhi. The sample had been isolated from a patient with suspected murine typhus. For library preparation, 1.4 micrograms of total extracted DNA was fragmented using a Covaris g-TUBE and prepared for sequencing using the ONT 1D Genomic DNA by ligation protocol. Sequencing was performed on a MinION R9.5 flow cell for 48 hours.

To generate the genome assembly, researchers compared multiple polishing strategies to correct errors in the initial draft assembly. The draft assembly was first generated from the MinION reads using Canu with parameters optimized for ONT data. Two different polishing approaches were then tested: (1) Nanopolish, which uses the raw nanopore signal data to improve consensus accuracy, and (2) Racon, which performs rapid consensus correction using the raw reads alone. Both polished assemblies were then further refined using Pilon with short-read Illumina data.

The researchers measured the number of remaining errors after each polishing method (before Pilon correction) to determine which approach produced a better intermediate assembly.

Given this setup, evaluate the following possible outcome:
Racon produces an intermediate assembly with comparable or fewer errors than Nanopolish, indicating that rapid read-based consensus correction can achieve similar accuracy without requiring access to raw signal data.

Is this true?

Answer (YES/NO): NO